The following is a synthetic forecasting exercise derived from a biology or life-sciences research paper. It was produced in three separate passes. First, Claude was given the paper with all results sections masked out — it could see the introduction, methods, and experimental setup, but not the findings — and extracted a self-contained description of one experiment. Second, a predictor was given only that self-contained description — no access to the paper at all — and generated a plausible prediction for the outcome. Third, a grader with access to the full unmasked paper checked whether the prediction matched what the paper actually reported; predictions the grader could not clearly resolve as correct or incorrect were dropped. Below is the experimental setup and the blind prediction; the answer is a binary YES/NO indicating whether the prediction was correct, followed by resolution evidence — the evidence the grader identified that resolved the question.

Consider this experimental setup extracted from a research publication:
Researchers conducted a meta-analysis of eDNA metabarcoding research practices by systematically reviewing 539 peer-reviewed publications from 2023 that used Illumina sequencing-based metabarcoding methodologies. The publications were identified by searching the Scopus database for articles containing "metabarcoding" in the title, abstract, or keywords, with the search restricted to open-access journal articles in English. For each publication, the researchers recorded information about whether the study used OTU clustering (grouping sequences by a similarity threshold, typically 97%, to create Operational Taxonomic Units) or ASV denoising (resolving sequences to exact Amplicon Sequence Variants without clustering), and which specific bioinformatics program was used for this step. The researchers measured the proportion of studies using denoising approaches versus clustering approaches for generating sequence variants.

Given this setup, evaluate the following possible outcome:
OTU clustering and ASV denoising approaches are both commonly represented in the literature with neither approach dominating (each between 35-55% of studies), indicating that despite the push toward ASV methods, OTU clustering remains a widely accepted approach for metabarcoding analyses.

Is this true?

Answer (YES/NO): NO